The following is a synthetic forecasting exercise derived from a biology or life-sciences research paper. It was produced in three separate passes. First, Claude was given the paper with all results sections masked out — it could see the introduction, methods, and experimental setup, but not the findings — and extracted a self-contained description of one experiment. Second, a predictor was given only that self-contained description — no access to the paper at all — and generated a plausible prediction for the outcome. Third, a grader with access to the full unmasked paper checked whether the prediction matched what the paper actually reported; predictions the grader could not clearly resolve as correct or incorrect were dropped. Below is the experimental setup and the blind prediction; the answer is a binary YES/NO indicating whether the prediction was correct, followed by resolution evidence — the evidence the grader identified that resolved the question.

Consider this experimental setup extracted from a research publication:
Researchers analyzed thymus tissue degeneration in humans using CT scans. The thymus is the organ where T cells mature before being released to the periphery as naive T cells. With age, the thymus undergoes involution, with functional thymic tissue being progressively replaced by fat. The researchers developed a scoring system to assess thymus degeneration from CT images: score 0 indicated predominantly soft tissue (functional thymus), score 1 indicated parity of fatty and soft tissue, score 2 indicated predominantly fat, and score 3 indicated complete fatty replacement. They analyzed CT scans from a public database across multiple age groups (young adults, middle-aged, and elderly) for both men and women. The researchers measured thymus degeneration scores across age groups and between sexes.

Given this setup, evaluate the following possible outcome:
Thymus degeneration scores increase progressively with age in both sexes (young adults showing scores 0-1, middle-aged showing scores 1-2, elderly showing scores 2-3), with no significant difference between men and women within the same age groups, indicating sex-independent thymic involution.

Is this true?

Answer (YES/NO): NO